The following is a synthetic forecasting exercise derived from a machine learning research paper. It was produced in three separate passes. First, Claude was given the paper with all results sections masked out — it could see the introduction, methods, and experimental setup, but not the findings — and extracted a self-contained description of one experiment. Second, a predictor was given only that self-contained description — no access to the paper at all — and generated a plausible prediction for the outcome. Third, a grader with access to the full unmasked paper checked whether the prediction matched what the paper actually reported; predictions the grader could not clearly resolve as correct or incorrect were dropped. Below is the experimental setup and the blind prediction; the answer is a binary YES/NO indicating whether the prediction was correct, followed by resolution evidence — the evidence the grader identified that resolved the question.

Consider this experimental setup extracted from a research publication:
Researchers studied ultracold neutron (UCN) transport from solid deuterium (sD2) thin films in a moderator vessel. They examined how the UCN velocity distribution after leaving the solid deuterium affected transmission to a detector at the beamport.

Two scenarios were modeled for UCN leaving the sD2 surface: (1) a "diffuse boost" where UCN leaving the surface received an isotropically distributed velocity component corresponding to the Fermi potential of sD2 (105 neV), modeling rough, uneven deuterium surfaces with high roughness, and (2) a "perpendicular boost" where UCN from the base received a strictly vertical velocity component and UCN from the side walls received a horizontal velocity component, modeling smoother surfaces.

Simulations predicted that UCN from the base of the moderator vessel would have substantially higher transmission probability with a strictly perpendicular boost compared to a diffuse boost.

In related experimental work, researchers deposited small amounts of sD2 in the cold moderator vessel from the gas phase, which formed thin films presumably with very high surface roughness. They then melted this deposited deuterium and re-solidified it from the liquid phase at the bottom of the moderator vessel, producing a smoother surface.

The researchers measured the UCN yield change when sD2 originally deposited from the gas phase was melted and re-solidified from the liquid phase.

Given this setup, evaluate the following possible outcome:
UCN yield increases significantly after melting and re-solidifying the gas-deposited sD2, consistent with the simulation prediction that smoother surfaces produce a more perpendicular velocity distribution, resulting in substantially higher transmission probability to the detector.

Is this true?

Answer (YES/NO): YES